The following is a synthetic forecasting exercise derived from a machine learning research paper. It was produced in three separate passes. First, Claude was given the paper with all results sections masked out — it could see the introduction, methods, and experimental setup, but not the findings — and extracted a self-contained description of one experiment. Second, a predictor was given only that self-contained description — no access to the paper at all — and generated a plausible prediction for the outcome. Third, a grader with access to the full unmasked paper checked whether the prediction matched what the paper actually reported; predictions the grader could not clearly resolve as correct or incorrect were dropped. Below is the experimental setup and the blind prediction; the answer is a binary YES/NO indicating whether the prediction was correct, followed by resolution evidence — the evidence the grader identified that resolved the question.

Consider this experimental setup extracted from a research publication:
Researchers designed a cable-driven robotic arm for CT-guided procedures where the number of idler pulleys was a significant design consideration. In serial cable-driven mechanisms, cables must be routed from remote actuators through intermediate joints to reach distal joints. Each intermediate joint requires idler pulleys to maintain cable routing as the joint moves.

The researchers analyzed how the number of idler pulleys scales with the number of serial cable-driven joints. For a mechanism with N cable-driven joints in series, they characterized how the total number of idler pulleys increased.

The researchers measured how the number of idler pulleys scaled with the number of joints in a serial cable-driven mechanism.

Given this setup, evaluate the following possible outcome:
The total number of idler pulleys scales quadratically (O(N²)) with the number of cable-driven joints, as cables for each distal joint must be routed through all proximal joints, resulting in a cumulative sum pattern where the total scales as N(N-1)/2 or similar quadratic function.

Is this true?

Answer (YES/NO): YES